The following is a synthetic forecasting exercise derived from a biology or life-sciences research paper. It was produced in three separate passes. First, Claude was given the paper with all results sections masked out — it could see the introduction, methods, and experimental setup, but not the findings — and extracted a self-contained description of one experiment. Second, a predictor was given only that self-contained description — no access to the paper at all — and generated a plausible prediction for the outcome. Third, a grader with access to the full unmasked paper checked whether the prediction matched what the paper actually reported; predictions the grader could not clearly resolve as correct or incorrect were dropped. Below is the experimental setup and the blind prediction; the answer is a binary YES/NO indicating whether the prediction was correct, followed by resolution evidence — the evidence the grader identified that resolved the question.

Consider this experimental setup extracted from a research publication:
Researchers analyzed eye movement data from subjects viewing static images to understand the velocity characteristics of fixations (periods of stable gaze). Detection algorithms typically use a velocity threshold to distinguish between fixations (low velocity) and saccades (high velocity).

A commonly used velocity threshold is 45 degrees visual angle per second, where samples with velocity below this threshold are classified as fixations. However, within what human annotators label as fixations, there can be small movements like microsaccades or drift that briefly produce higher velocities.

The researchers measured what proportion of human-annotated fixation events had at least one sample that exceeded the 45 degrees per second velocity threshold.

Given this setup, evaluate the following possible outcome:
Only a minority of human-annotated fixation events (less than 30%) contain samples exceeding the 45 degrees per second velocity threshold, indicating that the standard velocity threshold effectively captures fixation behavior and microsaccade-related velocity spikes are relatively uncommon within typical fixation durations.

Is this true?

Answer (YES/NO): YES